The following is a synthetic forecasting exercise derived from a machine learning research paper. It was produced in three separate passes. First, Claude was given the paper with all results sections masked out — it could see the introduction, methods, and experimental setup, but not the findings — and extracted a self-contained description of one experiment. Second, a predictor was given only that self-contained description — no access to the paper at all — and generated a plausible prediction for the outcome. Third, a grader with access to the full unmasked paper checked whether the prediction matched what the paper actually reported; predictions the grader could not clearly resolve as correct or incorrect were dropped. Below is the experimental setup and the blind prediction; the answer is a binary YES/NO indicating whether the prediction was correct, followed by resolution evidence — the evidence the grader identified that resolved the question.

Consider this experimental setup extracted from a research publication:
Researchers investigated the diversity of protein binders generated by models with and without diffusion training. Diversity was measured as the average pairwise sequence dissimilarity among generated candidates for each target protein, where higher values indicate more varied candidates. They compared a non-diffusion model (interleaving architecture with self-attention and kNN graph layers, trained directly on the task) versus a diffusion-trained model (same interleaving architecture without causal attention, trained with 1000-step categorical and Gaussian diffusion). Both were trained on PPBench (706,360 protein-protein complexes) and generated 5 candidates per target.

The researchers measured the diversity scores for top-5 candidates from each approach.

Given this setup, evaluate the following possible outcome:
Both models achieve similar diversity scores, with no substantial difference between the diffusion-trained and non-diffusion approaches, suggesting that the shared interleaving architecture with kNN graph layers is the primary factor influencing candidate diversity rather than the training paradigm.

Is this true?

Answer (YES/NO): NO